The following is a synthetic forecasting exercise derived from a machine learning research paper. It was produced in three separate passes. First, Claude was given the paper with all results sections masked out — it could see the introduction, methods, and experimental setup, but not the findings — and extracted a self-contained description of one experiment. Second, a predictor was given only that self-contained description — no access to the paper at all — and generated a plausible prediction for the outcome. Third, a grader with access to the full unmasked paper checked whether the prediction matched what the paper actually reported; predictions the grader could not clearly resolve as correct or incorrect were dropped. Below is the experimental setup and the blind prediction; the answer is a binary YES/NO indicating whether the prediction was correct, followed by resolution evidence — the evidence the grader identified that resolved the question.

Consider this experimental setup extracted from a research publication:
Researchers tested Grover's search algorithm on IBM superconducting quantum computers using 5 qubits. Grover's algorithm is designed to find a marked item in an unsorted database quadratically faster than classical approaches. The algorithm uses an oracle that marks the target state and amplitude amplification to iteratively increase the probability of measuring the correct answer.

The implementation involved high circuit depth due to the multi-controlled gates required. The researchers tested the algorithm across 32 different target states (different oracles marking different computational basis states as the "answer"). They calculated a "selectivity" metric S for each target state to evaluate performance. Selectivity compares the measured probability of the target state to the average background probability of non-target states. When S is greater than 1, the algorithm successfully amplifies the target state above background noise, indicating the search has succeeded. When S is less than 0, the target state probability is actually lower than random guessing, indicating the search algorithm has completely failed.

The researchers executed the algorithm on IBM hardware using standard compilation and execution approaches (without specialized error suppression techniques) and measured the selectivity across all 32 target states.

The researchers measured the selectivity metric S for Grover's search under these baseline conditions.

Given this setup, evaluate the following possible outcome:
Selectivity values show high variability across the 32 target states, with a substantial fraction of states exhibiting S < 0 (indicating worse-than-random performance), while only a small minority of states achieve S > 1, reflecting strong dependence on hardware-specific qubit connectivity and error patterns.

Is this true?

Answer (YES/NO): NO